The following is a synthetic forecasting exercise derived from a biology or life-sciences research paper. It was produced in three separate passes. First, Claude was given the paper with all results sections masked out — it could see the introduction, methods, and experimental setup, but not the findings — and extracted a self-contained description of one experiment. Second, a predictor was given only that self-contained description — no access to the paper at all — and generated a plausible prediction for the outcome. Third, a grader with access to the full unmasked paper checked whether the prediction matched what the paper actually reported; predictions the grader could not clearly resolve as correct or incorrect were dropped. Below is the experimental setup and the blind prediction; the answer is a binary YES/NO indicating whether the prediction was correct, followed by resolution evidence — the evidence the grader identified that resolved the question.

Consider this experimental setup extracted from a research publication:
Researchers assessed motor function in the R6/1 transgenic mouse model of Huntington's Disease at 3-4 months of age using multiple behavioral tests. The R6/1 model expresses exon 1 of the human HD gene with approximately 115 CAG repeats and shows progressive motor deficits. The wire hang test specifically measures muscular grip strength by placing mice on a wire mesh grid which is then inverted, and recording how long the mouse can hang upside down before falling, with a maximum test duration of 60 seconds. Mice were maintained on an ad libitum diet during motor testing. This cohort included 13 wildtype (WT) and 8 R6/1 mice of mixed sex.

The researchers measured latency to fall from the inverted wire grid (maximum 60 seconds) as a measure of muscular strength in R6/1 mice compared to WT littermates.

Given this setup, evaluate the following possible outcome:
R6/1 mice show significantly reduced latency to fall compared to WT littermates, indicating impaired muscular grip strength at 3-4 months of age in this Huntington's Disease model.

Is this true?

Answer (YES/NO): NO